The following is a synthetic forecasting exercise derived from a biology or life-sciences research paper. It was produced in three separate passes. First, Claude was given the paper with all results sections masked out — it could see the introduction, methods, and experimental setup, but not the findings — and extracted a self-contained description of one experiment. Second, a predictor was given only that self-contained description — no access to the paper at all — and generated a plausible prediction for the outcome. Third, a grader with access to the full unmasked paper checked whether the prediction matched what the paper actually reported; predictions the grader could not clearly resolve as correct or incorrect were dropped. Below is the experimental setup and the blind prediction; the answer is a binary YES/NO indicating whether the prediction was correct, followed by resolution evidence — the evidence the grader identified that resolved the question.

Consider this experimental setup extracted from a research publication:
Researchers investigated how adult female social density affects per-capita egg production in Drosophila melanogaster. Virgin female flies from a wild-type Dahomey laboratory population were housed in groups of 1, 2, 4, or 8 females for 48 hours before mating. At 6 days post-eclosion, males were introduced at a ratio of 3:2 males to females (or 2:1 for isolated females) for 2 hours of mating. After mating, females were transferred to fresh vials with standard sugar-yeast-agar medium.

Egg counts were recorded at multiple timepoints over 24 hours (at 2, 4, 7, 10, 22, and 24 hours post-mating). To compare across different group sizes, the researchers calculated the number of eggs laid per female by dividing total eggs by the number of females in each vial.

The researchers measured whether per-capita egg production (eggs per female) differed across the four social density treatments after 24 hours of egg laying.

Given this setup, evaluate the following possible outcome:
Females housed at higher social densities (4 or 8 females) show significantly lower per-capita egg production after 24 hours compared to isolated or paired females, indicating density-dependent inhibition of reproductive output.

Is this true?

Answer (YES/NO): NO